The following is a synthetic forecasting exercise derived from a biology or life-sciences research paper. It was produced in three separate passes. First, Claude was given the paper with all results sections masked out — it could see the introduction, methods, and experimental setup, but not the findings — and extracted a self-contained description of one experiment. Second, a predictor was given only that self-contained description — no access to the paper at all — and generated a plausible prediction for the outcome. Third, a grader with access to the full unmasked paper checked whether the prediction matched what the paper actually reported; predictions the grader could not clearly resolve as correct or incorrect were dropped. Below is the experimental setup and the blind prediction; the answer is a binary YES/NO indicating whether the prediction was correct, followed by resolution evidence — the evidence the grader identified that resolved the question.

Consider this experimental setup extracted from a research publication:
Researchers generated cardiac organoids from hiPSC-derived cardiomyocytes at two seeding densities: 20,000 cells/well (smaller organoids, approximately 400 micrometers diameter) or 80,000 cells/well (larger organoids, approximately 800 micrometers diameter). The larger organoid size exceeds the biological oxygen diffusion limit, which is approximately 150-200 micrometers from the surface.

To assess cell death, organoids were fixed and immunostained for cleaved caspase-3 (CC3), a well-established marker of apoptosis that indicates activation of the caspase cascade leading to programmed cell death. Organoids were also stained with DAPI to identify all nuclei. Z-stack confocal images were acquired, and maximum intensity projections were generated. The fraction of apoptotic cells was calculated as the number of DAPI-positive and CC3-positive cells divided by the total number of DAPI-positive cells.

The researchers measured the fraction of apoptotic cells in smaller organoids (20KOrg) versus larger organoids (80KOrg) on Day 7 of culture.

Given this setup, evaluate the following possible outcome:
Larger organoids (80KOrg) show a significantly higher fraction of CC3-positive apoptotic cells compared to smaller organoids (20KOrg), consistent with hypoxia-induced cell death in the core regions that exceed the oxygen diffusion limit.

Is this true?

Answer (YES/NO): YES